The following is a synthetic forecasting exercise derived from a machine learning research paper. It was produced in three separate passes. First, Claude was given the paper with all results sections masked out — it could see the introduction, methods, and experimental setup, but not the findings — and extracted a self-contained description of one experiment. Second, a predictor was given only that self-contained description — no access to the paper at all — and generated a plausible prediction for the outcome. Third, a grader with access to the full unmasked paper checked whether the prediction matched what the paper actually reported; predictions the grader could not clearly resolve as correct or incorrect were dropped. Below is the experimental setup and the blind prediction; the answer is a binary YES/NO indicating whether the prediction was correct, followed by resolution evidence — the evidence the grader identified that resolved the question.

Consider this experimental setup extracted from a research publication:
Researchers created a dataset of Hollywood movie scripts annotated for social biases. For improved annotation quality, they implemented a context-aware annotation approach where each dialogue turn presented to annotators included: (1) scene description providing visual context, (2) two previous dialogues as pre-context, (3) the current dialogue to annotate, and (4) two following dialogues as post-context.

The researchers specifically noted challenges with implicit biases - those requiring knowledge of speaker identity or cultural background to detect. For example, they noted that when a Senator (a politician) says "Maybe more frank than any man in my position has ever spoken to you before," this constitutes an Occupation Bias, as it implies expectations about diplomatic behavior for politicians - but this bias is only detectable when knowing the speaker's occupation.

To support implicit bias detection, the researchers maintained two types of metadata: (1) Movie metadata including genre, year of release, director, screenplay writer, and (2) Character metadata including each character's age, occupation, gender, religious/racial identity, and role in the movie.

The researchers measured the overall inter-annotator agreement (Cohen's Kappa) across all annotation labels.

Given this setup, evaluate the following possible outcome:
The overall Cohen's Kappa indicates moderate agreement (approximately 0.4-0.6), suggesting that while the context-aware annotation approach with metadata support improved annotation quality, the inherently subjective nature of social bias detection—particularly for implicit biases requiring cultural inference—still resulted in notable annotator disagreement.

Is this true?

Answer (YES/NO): NO